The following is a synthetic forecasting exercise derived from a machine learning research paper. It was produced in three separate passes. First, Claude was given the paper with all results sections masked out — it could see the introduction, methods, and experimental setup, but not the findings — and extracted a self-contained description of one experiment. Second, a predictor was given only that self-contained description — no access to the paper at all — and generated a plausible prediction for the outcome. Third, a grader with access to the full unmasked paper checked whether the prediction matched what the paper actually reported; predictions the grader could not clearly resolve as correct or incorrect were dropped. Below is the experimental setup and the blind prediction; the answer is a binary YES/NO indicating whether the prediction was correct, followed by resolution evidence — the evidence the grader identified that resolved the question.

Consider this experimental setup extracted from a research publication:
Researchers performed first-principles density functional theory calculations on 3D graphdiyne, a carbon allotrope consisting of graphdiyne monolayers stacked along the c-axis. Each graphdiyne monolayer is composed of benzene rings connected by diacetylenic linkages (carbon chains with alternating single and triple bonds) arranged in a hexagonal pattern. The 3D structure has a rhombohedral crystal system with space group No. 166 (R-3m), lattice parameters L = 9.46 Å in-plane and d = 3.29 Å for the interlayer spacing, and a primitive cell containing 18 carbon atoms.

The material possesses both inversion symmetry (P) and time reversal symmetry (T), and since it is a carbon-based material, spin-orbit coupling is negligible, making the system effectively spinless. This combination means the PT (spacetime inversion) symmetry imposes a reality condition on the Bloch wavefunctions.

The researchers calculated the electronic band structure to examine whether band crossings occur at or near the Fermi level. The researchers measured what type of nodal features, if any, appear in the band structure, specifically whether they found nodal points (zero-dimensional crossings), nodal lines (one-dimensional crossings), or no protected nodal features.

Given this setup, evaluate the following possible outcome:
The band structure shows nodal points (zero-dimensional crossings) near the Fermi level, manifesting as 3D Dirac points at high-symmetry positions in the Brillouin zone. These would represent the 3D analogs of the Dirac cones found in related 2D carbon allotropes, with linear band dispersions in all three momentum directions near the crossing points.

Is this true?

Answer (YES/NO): NO